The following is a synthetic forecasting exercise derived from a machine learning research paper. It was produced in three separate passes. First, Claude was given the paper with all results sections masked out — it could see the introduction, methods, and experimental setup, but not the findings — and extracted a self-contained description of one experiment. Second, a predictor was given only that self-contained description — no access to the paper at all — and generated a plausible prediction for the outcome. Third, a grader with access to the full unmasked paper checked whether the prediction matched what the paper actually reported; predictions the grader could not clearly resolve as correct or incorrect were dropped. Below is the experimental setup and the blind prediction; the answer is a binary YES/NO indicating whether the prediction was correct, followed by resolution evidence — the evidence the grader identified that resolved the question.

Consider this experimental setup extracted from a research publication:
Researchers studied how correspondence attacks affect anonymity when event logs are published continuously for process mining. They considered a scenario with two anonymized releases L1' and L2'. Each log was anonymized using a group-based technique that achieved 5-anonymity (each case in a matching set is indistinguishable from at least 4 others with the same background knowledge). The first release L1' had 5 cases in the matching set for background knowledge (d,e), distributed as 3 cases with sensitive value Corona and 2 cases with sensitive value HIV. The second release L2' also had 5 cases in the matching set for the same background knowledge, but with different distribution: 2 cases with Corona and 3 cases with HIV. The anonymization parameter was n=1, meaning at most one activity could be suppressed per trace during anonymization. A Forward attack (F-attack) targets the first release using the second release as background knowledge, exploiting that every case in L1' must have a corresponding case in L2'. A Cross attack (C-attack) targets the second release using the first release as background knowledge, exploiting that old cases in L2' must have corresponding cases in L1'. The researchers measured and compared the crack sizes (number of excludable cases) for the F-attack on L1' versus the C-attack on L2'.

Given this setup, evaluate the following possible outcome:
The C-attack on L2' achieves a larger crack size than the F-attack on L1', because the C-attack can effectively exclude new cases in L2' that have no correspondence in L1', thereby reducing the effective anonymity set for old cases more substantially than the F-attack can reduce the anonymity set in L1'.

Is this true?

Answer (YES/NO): NO